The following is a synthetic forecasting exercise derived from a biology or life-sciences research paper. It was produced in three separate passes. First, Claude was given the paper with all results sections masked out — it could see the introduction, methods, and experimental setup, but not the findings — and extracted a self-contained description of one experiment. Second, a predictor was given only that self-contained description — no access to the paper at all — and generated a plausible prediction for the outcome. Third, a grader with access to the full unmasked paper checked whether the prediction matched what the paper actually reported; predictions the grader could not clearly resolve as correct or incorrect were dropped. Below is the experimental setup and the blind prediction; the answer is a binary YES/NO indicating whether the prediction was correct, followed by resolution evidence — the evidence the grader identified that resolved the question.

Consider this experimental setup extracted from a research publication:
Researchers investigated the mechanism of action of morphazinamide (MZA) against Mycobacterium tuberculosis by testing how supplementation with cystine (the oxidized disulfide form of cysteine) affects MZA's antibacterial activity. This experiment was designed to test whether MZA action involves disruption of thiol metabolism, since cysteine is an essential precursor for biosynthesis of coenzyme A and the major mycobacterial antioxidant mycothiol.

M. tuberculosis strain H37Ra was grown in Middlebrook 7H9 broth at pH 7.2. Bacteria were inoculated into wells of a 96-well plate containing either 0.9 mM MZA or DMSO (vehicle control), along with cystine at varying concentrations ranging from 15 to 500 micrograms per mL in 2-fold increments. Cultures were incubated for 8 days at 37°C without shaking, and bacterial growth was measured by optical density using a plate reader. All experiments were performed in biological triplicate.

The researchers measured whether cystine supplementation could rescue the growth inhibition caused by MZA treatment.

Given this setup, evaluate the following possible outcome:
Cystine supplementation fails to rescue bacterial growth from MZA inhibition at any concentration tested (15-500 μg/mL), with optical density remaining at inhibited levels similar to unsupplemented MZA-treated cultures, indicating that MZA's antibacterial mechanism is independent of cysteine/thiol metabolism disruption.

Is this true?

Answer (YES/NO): NO